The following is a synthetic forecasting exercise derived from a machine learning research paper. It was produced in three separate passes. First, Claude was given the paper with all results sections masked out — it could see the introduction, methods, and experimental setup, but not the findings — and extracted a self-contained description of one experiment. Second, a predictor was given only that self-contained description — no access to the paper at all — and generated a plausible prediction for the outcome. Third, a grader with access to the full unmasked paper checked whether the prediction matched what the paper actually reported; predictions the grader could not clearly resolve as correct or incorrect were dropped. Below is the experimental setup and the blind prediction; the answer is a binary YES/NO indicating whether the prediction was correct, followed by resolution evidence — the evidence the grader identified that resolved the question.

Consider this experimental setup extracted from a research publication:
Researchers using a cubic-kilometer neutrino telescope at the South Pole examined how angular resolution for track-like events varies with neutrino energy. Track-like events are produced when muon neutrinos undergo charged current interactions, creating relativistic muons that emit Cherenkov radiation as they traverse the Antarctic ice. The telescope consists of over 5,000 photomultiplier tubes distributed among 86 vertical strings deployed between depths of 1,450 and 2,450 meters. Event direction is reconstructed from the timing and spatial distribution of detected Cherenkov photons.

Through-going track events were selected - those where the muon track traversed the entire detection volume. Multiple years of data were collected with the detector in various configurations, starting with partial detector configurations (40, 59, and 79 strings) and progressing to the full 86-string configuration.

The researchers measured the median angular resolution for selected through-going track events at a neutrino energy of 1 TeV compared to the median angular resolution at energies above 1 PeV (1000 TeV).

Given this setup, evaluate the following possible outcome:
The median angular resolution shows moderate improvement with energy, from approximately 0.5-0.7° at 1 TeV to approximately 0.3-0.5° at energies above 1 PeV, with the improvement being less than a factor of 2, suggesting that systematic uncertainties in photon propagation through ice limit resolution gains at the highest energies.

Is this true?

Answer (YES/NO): NO